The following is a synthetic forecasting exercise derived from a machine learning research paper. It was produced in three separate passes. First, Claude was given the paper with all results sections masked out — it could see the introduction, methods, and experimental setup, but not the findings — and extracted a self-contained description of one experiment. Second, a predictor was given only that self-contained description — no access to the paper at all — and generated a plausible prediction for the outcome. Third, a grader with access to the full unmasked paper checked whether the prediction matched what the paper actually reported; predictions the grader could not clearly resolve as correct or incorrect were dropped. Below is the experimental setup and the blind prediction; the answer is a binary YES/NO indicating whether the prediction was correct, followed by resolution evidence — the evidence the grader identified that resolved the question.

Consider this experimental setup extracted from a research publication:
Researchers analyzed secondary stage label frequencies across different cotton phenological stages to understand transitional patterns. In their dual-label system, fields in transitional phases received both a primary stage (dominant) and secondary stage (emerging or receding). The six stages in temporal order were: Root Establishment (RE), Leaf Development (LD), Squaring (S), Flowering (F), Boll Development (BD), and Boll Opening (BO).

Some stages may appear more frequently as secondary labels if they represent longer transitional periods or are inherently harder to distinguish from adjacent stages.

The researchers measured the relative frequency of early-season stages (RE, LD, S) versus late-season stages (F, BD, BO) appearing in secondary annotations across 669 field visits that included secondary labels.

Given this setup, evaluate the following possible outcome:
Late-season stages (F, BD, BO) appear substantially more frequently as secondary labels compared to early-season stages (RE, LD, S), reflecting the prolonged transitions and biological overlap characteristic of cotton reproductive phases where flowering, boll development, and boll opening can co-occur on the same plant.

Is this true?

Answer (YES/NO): YES